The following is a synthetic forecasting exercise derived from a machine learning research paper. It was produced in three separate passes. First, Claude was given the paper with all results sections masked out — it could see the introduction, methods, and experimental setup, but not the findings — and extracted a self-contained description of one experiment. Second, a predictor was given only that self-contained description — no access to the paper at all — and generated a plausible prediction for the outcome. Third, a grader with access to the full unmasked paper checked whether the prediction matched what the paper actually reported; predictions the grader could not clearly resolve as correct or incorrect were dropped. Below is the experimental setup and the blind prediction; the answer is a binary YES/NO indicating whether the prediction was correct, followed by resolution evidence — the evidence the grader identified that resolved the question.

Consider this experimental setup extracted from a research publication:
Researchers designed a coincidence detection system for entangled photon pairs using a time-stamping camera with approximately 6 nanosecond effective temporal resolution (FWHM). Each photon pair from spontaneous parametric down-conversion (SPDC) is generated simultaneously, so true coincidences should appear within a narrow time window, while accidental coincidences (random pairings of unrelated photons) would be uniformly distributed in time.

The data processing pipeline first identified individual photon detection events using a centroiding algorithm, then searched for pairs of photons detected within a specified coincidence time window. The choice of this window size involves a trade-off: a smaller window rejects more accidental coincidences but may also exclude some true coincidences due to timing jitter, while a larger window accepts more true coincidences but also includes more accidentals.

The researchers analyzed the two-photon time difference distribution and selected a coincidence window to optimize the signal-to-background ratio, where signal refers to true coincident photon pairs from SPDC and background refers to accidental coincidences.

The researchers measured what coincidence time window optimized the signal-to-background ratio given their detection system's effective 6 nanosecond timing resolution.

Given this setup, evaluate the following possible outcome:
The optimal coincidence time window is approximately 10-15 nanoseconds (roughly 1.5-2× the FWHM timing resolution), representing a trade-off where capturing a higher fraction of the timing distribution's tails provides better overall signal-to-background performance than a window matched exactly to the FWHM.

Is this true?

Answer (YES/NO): NO